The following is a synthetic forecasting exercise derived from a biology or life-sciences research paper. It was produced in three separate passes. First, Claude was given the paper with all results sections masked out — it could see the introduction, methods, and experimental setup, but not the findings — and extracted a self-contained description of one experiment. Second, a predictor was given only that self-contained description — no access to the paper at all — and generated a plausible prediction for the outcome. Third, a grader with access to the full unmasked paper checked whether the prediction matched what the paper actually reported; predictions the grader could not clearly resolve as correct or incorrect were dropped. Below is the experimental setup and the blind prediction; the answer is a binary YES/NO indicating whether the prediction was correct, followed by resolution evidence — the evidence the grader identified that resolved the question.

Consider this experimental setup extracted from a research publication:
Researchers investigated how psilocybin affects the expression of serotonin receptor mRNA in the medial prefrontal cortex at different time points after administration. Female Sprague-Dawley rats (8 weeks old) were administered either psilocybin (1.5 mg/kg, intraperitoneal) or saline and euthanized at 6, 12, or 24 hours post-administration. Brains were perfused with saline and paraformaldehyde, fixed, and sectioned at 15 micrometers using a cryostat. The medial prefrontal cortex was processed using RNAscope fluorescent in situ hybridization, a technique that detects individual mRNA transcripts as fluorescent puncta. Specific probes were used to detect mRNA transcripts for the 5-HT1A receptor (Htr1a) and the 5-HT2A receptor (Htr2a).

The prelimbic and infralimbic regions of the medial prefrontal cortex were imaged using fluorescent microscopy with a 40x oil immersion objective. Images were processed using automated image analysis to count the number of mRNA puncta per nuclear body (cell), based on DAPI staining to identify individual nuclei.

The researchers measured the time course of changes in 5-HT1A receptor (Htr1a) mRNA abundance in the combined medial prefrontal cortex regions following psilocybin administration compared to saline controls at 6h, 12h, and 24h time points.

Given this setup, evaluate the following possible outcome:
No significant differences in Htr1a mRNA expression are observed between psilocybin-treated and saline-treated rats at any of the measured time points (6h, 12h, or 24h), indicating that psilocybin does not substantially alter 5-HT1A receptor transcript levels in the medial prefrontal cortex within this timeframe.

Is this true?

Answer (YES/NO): NO